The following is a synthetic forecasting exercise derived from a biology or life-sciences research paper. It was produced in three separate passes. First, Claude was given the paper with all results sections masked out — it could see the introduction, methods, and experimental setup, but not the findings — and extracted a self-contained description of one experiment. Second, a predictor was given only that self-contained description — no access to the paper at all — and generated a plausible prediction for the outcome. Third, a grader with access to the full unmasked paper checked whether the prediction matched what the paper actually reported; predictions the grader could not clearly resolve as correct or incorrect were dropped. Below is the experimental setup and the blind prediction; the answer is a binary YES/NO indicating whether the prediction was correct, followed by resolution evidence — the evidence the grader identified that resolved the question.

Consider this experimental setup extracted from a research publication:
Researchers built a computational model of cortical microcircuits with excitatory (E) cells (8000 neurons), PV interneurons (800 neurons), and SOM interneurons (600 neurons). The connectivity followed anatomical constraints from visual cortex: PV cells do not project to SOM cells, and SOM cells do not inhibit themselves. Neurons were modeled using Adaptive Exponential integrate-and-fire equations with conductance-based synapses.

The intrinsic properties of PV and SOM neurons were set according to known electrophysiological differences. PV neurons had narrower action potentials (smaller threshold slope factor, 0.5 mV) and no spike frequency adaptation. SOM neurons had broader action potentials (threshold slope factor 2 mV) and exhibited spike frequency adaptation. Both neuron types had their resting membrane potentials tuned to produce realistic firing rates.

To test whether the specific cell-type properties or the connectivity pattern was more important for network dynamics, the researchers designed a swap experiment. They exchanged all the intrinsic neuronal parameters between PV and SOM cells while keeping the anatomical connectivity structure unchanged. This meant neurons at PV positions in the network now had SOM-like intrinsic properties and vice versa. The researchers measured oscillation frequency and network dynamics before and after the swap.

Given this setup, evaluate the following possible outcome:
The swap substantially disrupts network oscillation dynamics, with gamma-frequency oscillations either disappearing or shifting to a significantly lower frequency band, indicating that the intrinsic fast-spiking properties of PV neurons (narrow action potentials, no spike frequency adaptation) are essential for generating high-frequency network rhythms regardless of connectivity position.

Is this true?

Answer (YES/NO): NO